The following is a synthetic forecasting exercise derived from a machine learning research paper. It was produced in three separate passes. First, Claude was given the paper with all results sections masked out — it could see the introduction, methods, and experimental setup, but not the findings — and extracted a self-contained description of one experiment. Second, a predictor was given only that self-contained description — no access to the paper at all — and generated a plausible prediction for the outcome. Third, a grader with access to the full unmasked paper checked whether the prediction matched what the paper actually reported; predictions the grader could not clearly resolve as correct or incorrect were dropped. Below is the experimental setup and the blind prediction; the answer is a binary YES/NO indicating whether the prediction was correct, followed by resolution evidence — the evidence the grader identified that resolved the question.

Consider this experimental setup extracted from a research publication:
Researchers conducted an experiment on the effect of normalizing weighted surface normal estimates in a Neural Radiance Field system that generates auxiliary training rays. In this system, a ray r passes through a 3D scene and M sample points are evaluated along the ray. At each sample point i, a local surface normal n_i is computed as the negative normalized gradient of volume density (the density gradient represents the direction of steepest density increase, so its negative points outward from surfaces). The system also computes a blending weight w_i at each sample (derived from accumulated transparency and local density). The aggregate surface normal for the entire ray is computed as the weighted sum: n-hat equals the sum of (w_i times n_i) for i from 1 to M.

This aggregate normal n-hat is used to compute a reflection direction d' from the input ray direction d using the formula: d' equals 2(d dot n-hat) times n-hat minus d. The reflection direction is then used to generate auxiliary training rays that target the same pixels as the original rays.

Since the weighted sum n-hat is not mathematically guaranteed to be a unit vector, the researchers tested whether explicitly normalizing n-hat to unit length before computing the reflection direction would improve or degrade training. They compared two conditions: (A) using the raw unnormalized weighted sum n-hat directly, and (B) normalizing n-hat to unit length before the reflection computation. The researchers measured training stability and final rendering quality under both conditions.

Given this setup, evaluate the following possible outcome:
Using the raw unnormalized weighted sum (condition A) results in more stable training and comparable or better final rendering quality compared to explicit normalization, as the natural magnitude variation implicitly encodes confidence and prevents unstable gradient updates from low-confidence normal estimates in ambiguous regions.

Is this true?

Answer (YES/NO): YES